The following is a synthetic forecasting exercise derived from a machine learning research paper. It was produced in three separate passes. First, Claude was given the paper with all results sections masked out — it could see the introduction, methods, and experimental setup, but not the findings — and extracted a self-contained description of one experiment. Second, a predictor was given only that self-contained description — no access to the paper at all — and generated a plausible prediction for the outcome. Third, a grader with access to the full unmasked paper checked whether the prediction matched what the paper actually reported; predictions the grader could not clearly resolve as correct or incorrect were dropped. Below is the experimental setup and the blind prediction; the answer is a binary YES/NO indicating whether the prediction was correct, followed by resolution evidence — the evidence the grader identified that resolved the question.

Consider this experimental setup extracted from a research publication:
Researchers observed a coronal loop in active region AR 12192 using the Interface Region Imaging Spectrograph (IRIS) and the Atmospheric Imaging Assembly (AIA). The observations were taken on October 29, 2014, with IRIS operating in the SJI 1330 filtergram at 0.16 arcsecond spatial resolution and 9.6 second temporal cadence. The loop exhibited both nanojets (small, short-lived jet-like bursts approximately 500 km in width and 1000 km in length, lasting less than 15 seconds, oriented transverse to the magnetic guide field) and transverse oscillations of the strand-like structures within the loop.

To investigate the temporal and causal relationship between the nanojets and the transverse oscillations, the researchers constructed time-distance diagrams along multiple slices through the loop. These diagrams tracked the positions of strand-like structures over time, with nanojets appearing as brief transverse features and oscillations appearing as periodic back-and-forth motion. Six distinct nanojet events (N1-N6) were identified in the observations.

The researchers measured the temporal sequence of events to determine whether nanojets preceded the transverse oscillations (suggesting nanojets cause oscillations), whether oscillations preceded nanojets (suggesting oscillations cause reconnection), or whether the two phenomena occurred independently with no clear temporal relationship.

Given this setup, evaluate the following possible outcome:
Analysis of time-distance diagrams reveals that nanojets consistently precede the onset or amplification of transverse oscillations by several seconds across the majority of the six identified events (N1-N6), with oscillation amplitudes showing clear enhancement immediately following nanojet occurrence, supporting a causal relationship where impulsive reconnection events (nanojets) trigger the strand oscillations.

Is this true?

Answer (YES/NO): YES